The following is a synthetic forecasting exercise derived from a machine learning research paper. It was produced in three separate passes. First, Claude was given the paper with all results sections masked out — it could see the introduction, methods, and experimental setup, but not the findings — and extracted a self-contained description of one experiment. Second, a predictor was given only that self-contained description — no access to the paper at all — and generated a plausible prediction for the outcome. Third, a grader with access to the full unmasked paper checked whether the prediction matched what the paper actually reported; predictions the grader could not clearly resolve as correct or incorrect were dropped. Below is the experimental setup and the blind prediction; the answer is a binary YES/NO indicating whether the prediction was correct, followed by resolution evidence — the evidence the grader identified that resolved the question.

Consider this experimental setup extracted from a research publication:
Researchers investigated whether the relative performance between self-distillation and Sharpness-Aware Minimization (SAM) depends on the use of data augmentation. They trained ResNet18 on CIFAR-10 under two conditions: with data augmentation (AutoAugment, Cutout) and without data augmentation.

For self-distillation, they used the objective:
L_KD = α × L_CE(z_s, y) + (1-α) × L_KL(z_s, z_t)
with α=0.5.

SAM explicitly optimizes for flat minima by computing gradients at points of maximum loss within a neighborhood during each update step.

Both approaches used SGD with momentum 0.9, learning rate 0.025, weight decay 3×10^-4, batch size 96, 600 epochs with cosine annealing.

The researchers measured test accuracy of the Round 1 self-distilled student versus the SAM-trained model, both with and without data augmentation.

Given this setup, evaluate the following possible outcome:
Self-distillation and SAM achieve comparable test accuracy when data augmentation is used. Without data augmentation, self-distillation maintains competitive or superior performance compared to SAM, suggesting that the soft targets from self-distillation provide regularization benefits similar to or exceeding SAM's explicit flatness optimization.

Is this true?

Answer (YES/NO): NO